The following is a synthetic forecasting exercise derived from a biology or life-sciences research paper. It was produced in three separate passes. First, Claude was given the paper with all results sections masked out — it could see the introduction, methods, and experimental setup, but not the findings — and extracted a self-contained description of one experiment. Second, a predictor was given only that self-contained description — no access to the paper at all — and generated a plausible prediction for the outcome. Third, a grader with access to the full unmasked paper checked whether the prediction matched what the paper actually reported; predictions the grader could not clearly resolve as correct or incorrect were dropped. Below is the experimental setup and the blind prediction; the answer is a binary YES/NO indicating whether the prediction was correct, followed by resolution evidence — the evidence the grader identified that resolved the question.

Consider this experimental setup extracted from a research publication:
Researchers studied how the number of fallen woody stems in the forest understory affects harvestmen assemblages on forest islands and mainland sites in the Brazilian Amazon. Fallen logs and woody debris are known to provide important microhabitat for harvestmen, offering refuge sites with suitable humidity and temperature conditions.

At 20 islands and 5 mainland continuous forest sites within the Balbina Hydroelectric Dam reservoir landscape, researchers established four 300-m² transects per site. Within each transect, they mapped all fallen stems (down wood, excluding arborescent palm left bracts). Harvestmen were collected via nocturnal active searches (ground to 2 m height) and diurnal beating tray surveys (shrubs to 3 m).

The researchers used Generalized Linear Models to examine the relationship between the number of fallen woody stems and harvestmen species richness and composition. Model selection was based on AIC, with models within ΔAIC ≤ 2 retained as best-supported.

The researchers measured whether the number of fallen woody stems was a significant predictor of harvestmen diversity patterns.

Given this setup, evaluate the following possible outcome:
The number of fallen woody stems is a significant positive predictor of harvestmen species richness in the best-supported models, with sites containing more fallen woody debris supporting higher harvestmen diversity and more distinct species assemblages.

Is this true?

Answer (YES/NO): NO